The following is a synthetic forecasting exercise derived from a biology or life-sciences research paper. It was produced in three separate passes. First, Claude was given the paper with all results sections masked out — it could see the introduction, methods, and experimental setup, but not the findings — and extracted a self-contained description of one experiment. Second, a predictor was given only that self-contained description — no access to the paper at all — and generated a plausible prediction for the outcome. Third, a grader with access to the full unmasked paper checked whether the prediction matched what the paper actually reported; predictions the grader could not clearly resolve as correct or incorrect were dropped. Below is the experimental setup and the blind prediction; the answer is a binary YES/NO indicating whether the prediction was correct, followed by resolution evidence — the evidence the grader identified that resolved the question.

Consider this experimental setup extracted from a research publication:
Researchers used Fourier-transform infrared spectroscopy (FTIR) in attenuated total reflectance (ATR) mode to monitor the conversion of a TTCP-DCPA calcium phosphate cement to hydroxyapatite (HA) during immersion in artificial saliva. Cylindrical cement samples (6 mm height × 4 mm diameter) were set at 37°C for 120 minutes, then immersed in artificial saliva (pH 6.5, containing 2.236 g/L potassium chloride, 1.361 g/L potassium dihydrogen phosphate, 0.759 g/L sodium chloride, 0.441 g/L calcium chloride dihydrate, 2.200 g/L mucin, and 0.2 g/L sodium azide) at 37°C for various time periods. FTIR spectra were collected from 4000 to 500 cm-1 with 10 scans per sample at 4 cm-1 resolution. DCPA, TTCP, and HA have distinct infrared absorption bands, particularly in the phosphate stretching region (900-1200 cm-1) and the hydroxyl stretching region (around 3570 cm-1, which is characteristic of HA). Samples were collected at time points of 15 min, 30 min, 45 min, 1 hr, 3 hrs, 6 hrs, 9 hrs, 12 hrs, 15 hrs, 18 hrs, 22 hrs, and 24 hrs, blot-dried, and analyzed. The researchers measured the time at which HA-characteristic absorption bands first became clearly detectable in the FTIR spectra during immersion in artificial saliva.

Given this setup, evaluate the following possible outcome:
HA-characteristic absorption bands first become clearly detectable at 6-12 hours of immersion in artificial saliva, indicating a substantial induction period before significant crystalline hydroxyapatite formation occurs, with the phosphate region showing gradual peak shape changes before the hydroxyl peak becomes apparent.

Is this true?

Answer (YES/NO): NO